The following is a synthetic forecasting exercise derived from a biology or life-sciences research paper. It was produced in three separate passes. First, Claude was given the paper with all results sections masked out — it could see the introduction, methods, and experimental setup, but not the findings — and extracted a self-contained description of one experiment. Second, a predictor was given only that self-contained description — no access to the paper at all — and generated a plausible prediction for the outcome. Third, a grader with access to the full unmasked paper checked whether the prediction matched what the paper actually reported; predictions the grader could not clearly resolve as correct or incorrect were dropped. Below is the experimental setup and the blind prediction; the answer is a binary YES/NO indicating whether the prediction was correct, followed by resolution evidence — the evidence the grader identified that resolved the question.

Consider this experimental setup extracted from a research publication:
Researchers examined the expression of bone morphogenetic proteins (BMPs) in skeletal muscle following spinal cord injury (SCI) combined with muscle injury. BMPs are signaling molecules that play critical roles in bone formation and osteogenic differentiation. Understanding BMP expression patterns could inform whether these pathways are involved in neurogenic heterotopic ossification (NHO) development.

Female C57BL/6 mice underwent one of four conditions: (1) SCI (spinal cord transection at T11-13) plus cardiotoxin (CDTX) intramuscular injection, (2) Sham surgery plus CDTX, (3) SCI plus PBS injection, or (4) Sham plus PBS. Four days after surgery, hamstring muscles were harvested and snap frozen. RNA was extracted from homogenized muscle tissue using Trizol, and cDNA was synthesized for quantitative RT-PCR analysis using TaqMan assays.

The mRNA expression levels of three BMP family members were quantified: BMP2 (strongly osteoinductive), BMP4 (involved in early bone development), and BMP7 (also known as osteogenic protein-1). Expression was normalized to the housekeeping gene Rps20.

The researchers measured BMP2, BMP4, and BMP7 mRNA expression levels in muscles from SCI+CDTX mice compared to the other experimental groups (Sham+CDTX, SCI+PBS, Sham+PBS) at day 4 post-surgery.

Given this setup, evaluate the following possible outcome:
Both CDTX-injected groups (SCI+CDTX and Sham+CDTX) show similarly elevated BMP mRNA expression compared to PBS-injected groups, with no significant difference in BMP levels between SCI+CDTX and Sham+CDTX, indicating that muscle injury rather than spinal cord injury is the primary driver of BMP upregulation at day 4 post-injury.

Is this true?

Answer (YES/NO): NO